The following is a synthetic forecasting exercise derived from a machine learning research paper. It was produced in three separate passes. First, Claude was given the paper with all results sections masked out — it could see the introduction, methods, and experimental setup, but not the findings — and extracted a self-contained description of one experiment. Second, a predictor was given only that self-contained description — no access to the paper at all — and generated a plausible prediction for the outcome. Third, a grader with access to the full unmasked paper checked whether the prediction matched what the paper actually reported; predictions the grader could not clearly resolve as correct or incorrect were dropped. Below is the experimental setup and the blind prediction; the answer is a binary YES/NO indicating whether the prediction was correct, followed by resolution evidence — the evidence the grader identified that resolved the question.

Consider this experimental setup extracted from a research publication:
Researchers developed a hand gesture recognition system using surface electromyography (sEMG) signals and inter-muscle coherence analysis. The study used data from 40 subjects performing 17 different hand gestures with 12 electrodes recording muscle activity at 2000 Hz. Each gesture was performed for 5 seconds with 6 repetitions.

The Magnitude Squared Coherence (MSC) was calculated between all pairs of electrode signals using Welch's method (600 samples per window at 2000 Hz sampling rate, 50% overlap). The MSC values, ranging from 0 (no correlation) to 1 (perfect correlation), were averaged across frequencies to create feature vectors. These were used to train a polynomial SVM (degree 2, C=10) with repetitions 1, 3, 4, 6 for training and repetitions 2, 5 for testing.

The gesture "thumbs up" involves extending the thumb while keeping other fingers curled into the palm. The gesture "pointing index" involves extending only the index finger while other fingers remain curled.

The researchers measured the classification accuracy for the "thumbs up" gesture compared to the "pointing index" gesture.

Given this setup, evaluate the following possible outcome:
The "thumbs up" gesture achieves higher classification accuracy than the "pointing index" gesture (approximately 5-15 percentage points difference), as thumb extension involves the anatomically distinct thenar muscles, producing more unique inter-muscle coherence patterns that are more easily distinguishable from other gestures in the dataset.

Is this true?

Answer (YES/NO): YES